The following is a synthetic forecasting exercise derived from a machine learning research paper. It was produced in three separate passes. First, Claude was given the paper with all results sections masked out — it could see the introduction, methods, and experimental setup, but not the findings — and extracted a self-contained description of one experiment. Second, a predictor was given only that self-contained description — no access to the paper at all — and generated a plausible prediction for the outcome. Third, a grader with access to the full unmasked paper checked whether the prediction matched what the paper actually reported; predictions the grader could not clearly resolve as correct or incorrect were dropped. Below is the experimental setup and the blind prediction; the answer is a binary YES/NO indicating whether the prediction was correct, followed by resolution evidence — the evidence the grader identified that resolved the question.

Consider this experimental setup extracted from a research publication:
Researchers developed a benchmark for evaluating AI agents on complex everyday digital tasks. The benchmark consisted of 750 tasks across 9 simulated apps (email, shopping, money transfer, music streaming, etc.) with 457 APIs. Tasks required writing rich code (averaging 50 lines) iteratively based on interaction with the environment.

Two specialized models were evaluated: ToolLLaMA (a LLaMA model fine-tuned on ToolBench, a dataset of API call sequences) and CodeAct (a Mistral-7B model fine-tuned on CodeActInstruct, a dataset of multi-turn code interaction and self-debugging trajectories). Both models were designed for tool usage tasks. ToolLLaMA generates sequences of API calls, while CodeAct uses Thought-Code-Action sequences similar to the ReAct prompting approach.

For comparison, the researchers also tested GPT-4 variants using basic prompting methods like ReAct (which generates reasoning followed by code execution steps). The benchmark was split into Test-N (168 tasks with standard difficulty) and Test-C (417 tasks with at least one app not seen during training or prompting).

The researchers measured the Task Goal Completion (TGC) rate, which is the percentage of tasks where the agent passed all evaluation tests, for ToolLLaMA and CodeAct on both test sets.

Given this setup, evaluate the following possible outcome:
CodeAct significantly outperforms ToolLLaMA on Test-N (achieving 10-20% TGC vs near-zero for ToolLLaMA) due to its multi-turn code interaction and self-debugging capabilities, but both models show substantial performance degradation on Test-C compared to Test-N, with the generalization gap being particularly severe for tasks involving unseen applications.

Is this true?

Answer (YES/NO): NO